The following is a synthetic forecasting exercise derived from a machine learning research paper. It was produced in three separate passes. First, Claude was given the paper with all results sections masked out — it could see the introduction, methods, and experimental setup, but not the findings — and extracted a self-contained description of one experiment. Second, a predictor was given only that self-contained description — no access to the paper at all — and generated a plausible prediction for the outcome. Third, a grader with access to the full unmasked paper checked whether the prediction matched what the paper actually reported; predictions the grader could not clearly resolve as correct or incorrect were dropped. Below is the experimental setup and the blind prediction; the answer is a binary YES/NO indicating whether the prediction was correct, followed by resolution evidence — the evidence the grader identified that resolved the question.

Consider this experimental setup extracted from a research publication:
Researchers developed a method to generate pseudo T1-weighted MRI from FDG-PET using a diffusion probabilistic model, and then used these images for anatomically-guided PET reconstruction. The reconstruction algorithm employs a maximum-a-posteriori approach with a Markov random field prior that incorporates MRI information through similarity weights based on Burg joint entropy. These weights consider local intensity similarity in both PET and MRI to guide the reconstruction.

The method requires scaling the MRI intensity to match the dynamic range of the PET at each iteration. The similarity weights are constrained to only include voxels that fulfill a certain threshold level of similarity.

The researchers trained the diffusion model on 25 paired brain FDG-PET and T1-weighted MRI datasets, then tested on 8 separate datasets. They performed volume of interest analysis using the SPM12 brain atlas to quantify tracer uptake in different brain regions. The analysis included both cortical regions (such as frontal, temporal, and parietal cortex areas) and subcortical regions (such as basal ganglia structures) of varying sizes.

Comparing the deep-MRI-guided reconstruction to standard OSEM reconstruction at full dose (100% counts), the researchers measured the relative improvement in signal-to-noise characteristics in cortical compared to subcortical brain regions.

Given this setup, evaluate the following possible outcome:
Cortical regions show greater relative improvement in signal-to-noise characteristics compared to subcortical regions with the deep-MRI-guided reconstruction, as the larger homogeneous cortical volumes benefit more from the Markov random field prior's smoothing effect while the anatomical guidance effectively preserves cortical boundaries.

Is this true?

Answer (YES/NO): NO